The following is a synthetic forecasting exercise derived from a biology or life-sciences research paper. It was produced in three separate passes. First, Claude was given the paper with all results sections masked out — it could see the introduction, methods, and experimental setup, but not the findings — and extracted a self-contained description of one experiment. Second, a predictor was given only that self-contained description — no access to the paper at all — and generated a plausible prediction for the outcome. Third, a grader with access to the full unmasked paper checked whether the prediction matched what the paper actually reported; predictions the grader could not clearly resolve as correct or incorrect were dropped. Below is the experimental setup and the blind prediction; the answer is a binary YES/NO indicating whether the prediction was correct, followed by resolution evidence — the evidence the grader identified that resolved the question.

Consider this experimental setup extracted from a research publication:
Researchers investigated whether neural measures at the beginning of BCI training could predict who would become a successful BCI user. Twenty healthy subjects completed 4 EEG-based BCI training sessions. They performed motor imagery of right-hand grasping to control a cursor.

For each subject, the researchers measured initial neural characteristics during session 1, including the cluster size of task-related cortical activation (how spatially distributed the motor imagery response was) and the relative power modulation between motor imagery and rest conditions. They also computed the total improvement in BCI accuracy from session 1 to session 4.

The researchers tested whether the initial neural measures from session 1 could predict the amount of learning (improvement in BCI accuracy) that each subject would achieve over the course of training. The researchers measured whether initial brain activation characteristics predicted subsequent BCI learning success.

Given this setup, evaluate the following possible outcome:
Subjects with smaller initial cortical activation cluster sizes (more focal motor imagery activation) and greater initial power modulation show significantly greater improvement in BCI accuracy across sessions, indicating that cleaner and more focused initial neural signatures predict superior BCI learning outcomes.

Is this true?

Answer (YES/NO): NO